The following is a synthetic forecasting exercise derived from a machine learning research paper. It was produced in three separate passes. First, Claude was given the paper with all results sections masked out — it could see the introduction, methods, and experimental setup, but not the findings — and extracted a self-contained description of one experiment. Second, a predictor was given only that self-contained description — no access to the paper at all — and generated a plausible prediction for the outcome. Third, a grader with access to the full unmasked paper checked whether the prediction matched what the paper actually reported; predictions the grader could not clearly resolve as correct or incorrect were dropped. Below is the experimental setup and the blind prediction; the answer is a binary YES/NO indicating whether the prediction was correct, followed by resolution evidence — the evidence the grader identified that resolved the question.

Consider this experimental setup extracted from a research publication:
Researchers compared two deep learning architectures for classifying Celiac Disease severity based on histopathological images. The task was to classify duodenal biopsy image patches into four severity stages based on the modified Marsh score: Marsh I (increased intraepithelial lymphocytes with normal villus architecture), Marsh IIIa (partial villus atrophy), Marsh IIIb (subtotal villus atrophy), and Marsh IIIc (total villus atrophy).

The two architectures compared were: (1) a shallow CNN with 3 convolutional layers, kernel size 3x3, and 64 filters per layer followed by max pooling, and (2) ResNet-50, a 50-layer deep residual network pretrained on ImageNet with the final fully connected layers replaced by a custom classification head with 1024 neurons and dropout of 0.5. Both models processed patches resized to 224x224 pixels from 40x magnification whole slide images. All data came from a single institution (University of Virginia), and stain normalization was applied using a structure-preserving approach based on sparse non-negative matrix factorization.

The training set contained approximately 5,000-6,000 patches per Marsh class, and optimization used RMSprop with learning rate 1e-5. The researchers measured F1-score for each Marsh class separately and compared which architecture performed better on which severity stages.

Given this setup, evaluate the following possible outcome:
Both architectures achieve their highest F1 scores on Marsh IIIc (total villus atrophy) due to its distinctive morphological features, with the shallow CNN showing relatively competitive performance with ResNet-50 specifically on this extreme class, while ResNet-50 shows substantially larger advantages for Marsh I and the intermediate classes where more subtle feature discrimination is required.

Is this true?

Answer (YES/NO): NO